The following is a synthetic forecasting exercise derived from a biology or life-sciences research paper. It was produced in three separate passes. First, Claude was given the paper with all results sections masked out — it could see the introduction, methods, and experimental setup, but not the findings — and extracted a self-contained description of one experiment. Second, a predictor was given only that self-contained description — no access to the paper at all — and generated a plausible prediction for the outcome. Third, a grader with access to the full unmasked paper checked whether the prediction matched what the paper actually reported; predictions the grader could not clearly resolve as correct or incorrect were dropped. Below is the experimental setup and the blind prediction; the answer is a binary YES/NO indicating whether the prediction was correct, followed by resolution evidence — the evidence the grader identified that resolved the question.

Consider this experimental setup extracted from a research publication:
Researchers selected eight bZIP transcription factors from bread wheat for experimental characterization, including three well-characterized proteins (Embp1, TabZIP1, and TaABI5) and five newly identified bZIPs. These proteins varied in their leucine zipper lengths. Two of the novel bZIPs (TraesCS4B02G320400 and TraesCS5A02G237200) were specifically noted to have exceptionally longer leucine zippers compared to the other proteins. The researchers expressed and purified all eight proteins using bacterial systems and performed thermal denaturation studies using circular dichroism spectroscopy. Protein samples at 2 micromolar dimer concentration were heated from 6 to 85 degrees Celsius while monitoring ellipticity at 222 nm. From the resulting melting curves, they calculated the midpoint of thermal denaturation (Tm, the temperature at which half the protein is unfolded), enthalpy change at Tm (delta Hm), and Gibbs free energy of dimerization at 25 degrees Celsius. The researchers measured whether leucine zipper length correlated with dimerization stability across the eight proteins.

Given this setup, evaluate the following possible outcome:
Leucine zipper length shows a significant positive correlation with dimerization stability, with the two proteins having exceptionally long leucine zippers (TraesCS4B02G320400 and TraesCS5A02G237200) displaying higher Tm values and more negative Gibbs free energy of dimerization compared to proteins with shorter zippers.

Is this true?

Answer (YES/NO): NO